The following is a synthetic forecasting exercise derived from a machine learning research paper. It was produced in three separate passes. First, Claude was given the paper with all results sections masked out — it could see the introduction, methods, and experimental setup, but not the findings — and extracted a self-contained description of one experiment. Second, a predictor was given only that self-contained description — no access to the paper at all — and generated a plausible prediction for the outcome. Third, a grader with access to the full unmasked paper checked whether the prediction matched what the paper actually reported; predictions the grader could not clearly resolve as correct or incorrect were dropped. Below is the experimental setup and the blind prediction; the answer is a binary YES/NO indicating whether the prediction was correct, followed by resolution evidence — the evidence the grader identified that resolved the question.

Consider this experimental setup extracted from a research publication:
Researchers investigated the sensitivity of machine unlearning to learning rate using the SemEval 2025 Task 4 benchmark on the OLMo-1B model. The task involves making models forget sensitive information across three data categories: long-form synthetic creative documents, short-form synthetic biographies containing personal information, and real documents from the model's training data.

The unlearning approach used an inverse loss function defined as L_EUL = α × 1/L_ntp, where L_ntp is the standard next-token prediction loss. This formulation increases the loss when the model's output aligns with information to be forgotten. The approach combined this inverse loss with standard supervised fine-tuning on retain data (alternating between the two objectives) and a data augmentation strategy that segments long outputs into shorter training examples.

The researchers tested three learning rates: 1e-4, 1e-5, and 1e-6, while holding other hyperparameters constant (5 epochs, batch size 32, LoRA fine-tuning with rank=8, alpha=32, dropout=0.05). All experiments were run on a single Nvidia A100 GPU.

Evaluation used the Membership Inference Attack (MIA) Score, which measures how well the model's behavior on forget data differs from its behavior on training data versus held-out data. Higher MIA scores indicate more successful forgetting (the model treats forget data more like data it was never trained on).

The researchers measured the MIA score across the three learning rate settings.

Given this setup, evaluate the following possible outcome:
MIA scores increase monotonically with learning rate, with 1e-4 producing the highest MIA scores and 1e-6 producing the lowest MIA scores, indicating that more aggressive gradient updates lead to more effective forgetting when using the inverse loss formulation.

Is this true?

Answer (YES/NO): YES